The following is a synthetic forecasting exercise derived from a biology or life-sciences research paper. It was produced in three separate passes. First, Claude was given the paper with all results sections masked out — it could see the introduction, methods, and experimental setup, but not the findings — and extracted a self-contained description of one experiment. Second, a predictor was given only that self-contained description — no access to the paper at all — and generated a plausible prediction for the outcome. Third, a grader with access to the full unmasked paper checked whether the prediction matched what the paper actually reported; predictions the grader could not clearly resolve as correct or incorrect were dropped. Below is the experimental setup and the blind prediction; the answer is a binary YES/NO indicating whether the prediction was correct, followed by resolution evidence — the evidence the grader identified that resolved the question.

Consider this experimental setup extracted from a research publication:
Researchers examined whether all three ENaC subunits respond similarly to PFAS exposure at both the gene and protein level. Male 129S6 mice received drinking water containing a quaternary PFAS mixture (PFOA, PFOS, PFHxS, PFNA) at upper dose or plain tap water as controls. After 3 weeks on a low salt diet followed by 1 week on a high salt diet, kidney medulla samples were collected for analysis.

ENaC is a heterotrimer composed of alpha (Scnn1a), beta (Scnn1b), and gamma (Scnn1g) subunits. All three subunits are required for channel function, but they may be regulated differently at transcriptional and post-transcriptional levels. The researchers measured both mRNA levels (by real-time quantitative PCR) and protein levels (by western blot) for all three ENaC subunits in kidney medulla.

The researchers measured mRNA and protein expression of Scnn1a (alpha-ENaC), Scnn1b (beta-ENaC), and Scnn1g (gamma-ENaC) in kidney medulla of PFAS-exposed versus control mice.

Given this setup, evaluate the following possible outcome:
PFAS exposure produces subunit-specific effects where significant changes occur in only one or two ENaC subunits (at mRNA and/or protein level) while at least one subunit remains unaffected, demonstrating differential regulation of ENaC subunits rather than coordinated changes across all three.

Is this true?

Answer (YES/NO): YES